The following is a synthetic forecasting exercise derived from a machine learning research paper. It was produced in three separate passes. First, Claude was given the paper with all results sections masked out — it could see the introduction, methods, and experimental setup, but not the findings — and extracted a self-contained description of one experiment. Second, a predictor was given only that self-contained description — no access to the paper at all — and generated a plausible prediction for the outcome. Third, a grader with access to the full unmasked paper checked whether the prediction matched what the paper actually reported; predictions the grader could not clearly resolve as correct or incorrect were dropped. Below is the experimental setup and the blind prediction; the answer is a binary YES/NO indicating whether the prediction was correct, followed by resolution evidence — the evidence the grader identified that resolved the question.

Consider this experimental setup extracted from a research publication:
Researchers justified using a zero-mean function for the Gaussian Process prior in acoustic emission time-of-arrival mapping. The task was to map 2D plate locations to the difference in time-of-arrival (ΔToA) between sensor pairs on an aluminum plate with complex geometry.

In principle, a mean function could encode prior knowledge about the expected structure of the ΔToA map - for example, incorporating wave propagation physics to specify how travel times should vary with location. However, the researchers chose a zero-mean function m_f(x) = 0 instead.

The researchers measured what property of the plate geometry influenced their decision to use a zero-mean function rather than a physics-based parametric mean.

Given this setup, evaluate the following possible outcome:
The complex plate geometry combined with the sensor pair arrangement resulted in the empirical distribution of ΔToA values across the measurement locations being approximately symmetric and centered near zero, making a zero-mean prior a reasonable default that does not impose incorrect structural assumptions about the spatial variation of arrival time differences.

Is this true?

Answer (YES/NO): NO